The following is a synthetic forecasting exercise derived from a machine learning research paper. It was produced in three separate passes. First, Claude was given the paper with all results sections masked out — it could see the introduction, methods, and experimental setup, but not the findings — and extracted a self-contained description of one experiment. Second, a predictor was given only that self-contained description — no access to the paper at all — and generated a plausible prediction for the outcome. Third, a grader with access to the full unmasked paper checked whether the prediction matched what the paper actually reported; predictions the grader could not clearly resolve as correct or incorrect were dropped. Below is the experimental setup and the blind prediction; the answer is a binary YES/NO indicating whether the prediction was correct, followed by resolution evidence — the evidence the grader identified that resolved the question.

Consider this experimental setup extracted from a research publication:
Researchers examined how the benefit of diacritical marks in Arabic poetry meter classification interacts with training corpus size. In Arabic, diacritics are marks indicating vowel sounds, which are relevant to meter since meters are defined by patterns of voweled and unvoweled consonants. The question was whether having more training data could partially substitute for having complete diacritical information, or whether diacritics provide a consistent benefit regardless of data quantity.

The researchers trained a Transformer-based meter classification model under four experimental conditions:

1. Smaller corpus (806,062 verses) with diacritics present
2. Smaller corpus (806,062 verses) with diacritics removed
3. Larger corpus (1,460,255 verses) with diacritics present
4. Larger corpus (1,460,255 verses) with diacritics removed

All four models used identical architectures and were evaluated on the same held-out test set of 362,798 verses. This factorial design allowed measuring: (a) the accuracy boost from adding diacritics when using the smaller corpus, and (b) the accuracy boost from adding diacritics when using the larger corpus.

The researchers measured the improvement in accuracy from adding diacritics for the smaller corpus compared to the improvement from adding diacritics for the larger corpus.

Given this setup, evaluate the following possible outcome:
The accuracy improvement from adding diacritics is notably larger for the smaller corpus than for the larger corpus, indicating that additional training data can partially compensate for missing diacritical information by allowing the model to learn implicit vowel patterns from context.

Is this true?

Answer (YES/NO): YES